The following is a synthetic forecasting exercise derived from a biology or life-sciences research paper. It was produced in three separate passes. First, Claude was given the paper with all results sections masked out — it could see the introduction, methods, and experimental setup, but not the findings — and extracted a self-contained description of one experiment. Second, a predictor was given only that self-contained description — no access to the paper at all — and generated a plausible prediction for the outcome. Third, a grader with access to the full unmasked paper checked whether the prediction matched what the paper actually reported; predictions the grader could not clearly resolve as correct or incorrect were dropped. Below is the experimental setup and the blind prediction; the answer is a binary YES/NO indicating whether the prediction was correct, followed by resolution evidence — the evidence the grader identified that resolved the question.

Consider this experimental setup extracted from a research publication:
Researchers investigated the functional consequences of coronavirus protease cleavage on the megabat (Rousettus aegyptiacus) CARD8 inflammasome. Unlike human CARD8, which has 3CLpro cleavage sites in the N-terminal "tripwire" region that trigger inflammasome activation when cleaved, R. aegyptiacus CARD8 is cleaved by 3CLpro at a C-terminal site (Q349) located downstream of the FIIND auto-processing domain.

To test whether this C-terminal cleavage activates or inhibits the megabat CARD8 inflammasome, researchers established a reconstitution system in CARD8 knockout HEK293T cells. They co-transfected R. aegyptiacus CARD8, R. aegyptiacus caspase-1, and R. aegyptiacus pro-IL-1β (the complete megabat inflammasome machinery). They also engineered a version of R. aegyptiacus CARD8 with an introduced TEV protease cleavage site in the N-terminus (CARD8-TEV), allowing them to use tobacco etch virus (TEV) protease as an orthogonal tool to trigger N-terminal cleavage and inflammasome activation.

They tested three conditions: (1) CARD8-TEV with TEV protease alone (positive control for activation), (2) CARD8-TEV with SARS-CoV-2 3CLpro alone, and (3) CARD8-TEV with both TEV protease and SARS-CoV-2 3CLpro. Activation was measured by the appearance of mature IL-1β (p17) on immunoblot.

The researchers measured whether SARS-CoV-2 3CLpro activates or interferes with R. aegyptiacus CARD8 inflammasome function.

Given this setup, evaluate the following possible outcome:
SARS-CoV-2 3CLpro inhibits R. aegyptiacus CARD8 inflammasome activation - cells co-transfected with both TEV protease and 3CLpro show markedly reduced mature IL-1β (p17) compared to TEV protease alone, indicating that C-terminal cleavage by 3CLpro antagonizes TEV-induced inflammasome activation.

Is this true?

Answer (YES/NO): YES